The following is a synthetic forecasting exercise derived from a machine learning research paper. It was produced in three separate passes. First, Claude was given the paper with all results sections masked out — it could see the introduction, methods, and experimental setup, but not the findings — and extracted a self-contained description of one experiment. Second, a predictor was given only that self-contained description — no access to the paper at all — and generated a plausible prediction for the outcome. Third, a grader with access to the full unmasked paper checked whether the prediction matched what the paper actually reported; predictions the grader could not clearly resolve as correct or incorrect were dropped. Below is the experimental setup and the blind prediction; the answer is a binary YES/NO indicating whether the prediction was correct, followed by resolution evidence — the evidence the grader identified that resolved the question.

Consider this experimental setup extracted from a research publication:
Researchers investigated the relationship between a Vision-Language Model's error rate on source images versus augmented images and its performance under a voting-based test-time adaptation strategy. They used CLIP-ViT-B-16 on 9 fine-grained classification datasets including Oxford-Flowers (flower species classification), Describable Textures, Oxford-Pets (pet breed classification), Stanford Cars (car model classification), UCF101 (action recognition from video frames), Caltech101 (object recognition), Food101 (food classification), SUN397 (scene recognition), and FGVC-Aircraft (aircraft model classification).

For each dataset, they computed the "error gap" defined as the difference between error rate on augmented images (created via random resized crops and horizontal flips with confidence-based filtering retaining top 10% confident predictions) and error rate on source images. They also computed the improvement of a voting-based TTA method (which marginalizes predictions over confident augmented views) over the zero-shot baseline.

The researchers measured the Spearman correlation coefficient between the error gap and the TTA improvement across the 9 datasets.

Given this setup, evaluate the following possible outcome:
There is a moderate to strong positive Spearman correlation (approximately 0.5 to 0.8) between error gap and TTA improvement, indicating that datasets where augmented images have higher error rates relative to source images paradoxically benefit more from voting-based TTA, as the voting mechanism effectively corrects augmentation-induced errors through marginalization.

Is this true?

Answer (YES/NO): NO